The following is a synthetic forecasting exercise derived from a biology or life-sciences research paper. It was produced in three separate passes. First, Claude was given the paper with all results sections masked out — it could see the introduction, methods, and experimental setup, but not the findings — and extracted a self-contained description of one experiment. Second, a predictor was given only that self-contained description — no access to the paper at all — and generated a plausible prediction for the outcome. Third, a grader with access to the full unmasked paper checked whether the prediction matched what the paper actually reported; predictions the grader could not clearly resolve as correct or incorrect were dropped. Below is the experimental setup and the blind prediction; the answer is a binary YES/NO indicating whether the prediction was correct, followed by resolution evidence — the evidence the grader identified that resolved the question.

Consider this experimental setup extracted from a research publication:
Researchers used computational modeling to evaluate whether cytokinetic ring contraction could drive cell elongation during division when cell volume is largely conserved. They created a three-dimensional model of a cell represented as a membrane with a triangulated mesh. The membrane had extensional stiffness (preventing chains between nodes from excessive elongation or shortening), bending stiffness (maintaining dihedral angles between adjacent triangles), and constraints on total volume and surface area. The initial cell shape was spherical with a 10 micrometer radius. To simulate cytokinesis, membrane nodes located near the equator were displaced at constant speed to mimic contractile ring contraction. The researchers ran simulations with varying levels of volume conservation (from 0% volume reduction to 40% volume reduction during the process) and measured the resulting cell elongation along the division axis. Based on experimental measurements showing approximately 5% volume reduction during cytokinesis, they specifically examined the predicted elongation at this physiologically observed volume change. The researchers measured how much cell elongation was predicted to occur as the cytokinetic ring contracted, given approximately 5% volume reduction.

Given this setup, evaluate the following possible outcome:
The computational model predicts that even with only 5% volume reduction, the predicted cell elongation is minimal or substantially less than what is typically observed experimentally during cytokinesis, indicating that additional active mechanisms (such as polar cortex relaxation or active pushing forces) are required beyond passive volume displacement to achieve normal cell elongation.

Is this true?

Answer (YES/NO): NO